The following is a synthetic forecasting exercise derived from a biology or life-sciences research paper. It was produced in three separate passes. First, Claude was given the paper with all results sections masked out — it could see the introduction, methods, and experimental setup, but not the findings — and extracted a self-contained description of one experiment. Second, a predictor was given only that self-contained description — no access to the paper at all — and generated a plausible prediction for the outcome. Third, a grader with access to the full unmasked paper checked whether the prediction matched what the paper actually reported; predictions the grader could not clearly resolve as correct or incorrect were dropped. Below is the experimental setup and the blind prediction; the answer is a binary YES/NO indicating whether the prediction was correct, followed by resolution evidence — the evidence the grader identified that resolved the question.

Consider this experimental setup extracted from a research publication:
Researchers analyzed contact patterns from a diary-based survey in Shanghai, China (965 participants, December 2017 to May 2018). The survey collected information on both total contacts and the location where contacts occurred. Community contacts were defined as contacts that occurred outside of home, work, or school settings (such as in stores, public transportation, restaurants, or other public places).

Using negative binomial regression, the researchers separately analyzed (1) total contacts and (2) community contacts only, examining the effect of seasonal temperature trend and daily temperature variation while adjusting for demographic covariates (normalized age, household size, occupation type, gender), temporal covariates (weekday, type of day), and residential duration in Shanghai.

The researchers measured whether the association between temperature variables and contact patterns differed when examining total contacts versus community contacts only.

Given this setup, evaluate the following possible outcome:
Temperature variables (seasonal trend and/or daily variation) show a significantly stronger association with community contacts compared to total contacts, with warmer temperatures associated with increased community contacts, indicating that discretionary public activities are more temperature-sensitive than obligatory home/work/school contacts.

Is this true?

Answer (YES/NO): NO